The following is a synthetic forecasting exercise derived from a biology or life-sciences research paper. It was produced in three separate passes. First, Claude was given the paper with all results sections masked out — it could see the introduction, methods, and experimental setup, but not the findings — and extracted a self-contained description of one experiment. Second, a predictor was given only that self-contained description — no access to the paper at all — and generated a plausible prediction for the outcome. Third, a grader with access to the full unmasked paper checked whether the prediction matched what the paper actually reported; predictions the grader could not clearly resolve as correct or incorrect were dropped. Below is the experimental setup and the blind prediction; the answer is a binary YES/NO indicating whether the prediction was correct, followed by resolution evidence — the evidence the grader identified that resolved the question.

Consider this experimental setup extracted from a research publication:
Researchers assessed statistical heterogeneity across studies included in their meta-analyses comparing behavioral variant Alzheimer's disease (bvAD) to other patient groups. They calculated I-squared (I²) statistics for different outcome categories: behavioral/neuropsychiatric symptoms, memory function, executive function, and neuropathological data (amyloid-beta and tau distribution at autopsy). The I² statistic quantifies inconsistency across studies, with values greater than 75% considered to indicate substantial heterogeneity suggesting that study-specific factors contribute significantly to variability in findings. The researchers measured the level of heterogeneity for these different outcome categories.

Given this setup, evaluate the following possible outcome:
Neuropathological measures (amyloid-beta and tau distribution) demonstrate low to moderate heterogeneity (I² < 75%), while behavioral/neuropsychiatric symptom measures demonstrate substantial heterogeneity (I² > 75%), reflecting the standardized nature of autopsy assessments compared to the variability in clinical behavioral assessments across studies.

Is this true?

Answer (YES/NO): YES